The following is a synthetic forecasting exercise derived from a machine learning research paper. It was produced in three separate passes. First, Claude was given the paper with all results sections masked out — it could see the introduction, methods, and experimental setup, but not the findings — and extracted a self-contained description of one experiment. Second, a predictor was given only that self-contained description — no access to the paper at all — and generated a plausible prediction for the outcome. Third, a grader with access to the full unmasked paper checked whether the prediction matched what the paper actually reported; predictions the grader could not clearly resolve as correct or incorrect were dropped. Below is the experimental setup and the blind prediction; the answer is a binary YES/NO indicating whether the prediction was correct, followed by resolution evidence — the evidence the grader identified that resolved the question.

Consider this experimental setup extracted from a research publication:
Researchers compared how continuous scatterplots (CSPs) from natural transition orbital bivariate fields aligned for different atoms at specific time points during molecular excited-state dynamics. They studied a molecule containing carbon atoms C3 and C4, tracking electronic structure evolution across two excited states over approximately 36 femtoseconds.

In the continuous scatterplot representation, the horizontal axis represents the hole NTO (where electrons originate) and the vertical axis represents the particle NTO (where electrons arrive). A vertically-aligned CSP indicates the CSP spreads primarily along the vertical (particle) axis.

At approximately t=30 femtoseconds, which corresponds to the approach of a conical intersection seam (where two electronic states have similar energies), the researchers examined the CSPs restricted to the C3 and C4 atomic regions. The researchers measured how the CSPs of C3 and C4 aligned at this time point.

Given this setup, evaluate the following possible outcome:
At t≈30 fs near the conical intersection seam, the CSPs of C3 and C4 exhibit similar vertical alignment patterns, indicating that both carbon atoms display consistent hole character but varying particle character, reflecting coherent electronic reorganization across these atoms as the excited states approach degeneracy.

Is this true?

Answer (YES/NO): YES